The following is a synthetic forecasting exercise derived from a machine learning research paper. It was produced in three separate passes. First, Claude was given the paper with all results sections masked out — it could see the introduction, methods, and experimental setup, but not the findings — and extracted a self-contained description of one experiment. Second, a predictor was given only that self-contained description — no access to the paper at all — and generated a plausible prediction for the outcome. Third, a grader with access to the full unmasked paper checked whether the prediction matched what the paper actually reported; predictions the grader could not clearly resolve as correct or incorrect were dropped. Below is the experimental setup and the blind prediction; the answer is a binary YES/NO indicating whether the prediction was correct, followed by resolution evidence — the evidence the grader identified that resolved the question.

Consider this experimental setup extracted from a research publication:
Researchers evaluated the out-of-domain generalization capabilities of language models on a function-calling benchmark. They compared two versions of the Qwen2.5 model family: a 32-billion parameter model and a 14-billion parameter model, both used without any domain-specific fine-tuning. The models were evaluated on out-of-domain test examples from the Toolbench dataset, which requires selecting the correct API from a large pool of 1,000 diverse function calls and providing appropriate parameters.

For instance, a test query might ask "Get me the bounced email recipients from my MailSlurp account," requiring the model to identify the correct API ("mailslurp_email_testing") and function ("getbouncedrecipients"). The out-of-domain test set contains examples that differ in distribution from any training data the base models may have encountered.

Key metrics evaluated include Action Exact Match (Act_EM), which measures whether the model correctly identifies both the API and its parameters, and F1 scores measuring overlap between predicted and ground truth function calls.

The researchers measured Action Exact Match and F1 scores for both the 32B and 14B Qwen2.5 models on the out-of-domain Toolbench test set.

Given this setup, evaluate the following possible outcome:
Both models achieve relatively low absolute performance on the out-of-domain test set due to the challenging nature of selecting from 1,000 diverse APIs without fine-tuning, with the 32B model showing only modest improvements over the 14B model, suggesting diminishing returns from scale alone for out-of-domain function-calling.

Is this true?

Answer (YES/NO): NO